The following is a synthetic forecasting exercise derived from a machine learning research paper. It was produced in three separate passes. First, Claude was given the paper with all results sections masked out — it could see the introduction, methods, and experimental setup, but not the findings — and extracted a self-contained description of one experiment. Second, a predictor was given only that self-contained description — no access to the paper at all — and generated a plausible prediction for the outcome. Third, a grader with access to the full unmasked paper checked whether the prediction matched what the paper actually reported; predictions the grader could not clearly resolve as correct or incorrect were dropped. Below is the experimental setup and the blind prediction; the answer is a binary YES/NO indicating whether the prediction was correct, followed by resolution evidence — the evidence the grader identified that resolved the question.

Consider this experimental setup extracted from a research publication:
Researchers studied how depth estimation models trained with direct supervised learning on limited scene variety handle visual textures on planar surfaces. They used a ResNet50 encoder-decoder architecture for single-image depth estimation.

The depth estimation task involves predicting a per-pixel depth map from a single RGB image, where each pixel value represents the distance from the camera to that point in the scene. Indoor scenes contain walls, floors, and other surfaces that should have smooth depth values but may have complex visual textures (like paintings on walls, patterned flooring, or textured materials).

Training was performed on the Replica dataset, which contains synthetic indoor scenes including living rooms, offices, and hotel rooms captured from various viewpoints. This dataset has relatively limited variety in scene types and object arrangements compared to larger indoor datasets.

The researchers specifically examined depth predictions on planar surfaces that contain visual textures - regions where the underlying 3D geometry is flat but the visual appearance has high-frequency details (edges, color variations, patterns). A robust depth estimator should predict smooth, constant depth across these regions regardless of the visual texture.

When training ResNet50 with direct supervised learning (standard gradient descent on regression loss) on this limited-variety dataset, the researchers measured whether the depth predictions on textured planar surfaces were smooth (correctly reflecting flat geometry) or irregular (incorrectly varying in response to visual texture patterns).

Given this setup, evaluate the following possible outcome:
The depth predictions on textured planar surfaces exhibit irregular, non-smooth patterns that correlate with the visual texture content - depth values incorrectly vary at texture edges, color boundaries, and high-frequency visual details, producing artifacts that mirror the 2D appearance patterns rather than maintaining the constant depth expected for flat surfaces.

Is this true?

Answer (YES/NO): YES